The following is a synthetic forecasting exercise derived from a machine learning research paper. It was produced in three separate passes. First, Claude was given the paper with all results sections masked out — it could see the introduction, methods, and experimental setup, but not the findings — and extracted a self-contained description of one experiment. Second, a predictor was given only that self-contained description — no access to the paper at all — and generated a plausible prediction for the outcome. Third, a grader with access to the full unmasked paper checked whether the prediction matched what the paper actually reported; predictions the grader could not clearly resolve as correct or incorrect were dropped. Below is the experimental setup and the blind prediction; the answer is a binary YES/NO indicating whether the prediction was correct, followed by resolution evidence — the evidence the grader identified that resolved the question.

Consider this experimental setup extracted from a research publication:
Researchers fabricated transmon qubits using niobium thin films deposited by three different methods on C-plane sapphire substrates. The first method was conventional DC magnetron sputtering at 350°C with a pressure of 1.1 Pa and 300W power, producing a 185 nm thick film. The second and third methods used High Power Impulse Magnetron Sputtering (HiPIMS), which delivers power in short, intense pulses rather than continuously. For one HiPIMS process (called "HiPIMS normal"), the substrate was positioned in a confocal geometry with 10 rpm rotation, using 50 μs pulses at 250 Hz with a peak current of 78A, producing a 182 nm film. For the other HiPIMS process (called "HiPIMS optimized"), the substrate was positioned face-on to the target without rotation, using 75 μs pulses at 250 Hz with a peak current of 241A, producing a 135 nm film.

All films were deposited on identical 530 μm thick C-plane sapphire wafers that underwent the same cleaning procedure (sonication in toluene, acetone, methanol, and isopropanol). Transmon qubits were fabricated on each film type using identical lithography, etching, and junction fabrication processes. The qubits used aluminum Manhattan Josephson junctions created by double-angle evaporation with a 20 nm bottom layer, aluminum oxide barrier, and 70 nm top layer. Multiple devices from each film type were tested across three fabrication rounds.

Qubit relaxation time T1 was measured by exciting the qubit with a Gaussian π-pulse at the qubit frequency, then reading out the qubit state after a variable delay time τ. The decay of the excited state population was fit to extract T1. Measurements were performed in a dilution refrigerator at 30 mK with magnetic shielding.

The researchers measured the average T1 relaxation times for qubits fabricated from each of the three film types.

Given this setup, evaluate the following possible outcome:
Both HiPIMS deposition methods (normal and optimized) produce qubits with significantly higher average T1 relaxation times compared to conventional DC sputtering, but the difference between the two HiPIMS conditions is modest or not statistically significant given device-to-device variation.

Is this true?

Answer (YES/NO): NO